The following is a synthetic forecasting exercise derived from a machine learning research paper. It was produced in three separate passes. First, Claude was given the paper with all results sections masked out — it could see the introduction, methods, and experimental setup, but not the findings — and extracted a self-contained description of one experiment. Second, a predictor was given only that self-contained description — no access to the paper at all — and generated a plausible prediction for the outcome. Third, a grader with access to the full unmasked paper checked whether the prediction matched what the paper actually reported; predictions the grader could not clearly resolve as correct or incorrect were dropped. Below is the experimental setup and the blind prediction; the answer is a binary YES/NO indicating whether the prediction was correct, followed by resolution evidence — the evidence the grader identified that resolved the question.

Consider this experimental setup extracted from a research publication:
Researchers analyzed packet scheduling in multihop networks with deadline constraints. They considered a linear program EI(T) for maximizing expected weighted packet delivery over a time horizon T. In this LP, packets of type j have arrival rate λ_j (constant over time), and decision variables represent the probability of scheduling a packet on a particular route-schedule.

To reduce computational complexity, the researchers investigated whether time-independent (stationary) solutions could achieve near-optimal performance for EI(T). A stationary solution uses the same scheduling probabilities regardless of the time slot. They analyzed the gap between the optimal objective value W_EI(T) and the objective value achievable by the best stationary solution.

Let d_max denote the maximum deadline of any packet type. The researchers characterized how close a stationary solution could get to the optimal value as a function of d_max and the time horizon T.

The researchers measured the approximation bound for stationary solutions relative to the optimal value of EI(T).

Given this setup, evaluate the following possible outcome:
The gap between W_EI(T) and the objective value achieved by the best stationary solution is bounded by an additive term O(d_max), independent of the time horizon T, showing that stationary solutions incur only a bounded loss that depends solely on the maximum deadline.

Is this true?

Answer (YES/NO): NO